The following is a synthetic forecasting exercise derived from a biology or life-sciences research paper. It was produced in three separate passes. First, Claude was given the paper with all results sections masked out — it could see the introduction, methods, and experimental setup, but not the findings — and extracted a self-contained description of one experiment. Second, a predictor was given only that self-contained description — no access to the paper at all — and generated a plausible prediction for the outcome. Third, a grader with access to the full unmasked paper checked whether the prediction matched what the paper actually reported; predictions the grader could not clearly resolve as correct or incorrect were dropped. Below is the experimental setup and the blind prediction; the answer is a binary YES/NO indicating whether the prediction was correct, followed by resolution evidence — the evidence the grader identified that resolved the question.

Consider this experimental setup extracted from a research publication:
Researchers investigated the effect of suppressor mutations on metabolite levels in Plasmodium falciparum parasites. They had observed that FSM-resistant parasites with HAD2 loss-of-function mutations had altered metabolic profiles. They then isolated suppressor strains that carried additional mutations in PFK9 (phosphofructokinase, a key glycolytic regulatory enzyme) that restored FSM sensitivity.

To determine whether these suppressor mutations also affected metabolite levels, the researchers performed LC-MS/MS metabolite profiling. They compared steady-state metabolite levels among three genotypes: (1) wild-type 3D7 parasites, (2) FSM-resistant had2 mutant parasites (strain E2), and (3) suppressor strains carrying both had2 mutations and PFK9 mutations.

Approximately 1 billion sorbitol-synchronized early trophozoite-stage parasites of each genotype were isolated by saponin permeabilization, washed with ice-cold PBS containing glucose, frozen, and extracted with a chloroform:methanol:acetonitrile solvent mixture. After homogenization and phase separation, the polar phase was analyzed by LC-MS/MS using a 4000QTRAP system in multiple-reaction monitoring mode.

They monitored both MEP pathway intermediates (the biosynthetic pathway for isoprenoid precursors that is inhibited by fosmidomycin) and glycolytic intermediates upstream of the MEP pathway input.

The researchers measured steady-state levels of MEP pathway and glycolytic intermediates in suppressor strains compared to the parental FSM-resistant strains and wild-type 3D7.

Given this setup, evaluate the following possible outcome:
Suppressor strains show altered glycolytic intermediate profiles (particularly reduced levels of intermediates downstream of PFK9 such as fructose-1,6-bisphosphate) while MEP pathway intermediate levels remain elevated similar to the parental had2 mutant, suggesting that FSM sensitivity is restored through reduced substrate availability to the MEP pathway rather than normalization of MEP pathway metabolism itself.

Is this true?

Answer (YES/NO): NO